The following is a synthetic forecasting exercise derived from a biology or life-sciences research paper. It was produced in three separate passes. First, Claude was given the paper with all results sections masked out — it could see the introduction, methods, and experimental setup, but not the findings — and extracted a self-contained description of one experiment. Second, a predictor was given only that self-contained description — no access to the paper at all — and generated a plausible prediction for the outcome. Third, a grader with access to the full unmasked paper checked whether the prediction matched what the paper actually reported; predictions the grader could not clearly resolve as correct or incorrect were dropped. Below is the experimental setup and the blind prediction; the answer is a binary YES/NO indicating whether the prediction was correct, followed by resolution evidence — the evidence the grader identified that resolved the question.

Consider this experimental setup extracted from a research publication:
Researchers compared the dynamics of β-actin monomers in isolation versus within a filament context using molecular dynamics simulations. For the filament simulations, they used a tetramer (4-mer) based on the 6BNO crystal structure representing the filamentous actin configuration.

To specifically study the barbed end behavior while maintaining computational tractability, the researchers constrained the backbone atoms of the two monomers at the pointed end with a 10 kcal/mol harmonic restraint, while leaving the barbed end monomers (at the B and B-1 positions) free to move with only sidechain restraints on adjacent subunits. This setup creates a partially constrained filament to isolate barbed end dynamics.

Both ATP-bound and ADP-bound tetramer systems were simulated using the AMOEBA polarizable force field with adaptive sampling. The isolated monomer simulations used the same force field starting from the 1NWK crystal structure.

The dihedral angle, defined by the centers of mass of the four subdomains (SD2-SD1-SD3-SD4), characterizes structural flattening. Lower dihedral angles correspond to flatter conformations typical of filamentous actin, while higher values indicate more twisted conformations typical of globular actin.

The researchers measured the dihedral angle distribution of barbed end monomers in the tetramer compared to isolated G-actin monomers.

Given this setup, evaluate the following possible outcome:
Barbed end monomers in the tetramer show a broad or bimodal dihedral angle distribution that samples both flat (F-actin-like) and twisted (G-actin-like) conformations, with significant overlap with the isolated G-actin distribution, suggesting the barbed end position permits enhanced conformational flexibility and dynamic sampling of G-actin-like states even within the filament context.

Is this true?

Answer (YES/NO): NO